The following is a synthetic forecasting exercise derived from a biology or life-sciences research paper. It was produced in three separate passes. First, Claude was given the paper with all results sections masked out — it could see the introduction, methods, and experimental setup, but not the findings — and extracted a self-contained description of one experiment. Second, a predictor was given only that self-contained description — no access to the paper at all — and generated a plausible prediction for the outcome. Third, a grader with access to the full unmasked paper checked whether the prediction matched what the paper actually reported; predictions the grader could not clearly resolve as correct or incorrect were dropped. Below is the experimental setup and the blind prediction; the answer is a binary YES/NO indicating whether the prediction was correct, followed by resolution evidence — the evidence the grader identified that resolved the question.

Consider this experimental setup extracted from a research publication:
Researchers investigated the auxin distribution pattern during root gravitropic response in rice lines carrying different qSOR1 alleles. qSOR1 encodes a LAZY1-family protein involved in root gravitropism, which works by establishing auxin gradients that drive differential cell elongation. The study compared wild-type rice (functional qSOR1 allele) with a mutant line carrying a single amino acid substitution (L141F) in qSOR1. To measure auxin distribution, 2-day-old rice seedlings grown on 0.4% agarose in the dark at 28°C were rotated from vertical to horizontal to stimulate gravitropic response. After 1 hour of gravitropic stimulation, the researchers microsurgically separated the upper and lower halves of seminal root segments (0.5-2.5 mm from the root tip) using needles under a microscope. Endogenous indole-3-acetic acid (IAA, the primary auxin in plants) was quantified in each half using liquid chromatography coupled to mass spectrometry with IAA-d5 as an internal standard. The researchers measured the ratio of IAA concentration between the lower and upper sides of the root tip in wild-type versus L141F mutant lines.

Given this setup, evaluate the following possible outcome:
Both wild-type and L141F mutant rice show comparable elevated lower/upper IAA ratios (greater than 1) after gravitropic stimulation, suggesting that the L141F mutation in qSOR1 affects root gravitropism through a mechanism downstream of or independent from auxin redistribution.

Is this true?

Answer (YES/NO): NO